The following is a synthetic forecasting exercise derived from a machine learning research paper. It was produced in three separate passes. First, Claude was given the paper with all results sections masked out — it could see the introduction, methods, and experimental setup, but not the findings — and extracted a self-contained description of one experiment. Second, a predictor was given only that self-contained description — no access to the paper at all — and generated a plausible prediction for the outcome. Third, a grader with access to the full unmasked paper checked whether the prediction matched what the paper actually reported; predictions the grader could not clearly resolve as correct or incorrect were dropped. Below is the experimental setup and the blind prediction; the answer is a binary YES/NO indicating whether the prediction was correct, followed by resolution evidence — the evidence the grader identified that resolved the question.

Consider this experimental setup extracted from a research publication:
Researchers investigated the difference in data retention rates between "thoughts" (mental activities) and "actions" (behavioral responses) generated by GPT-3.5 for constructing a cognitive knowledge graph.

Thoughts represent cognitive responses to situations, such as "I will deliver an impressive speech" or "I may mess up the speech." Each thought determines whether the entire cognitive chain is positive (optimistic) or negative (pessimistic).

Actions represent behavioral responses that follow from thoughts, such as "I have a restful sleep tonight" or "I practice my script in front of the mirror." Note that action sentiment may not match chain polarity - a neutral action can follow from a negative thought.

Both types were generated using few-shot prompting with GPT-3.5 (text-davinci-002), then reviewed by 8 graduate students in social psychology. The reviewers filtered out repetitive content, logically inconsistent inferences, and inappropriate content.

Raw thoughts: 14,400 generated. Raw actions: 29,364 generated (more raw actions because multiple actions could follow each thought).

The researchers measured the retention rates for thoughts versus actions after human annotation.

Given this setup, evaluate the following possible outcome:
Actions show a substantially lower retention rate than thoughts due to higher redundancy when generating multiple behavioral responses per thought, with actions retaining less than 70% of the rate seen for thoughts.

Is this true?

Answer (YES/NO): NO